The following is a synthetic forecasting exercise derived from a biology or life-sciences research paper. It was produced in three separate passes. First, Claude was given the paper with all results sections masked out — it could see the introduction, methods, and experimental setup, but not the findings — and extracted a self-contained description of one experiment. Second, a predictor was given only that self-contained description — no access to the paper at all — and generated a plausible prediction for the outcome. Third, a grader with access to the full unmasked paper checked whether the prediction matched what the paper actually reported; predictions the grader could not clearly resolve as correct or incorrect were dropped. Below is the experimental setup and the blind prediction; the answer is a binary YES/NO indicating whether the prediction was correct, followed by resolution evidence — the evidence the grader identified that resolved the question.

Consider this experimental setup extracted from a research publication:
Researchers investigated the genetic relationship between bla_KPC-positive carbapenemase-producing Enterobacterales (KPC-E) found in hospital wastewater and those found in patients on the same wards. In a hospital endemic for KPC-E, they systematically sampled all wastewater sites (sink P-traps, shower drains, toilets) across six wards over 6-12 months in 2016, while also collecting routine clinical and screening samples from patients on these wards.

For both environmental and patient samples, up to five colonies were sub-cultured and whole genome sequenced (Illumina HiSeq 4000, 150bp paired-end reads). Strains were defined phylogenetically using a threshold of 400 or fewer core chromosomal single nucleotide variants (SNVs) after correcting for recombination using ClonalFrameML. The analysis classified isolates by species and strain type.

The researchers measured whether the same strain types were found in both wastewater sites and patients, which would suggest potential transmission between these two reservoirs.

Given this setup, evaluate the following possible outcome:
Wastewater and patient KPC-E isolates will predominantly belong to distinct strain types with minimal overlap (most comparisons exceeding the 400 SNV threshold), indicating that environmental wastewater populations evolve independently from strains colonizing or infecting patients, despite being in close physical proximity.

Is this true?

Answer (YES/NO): NO